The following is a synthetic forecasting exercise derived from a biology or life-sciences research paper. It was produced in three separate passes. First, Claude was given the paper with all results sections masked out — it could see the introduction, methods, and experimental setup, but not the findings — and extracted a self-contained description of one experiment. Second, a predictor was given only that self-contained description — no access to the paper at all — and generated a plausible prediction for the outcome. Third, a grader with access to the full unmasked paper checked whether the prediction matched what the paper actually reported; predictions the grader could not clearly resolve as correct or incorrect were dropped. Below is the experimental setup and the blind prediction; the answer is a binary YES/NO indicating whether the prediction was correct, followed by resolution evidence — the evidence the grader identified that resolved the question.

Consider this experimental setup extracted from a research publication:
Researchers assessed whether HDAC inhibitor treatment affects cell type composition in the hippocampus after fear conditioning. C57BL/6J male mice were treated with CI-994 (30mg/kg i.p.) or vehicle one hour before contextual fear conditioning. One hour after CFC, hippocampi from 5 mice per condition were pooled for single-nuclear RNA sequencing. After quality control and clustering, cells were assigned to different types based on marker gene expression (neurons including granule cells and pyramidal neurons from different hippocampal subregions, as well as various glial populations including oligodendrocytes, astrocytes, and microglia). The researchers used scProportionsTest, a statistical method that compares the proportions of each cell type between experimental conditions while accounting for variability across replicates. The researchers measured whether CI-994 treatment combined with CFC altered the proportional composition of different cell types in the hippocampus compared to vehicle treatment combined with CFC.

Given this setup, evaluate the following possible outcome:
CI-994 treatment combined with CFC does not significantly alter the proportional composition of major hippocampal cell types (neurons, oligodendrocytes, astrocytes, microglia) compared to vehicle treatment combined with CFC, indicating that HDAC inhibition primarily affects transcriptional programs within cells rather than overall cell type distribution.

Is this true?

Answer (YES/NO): YES